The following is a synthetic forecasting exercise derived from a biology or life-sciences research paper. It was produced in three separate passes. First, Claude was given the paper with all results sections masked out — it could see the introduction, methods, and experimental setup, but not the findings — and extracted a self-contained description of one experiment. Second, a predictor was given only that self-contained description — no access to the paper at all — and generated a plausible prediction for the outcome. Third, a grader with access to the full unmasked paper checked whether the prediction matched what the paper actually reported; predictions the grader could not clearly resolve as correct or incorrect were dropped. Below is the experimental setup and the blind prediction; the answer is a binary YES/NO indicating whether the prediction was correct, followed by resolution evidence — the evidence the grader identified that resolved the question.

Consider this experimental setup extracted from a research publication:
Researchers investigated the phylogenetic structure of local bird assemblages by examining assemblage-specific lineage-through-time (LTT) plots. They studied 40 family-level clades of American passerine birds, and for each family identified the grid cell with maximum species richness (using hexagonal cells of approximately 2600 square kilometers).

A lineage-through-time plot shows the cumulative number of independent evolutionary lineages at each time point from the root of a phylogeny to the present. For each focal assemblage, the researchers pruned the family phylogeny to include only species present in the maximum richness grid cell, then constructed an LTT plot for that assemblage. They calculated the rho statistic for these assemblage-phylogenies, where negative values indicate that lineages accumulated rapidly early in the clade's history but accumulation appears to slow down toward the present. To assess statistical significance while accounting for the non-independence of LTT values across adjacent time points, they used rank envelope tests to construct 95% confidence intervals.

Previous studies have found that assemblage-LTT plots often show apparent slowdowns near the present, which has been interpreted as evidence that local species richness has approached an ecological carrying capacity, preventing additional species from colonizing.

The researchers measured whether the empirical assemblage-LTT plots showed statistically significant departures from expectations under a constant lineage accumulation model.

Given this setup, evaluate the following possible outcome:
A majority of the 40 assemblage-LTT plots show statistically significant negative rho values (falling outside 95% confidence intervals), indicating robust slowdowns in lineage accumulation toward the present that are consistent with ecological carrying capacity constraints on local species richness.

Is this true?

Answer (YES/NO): NO